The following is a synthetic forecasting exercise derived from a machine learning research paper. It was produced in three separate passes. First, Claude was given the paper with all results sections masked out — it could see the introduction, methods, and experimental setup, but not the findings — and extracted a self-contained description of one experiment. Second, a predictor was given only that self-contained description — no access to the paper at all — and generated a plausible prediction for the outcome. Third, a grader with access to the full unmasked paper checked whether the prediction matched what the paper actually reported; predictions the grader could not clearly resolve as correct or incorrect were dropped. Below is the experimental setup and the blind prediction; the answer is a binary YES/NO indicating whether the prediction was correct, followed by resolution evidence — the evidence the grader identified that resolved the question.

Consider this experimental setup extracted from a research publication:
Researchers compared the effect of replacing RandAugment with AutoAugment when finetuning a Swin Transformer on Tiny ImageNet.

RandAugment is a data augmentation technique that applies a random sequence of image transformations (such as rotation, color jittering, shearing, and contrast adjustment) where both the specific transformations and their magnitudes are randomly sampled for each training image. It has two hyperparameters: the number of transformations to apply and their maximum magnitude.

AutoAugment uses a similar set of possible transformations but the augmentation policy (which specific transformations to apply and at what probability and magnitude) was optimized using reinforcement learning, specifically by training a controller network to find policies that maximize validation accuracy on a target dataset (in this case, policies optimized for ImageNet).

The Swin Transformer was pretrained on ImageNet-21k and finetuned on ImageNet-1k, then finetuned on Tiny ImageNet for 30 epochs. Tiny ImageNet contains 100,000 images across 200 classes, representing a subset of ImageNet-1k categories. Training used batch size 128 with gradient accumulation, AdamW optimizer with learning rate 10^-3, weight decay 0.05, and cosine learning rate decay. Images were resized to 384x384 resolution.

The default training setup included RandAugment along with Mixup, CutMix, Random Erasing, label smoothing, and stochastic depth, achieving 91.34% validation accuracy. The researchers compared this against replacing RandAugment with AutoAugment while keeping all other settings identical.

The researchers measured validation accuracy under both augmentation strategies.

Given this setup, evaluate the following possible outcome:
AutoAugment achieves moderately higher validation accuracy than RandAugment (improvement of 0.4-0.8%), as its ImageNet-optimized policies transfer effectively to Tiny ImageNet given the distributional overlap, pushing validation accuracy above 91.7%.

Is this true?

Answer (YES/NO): NO